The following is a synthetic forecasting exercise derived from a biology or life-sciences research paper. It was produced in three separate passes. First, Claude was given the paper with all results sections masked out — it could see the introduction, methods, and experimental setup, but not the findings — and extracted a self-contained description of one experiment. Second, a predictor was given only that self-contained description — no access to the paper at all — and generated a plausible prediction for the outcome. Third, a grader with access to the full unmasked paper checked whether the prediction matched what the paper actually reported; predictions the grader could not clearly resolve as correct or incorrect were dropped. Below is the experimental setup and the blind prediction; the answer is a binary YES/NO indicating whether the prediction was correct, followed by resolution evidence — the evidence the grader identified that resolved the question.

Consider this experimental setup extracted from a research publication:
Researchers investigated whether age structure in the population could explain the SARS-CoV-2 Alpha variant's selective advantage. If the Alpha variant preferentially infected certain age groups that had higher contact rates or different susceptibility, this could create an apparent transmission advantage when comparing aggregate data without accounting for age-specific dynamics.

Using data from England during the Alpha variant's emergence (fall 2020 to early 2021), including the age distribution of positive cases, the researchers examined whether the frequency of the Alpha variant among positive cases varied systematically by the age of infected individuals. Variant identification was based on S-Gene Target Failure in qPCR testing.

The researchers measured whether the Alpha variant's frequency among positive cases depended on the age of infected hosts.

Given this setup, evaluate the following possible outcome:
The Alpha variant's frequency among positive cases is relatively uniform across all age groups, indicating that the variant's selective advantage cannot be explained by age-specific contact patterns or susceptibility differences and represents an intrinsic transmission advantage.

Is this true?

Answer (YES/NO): YES